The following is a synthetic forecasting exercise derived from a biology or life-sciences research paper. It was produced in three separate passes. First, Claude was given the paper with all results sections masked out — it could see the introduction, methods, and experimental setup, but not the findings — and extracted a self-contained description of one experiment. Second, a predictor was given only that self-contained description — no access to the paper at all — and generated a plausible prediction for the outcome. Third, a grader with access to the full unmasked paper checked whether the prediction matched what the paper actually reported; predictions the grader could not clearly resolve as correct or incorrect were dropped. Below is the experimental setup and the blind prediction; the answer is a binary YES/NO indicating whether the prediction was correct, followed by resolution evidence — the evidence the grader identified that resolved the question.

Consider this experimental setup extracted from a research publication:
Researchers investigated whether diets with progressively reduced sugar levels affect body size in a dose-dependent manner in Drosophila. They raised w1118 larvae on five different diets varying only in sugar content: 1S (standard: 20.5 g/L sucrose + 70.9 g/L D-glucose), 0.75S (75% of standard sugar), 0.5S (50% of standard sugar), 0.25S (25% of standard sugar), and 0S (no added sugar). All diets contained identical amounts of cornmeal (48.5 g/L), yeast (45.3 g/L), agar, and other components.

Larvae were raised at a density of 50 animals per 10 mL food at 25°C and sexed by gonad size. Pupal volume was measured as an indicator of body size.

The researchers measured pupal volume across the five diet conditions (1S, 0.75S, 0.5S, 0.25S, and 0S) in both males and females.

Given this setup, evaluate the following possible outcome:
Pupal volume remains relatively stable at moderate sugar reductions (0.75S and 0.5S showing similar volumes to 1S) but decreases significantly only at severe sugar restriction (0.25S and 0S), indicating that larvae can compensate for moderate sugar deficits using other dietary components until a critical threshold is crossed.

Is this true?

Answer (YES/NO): NO